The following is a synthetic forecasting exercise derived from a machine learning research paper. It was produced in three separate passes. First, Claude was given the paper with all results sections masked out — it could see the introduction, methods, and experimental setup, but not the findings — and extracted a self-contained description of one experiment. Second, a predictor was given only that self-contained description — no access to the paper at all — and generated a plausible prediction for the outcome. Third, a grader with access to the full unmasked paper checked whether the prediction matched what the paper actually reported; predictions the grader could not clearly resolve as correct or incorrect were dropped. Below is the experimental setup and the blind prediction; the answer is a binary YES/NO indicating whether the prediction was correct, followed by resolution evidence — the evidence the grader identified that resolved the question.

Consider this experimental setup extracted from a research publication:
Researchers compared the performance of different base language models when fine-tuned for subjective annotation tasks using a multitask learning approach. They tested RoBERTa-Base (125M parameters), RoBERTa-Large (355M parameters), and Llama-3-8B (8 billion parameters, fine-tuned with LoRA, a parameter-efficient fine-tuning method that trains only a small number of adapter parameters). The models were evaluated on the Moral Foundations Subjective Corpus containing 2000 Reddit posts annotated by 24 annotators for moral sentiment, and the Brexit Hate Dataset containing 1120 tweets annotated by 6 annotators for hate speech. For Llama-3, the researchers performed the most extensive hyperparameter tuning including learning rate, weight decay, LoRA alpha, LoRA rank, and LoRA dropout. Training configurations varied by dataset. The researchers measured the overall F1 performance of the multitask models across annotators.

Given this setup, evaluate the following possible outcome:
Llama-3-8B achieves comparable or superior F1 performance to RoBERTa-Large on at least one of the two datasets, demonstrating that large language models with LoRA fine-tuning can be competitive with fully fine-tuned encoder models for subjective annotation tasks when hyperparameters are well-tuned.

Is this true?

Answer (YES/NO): NO